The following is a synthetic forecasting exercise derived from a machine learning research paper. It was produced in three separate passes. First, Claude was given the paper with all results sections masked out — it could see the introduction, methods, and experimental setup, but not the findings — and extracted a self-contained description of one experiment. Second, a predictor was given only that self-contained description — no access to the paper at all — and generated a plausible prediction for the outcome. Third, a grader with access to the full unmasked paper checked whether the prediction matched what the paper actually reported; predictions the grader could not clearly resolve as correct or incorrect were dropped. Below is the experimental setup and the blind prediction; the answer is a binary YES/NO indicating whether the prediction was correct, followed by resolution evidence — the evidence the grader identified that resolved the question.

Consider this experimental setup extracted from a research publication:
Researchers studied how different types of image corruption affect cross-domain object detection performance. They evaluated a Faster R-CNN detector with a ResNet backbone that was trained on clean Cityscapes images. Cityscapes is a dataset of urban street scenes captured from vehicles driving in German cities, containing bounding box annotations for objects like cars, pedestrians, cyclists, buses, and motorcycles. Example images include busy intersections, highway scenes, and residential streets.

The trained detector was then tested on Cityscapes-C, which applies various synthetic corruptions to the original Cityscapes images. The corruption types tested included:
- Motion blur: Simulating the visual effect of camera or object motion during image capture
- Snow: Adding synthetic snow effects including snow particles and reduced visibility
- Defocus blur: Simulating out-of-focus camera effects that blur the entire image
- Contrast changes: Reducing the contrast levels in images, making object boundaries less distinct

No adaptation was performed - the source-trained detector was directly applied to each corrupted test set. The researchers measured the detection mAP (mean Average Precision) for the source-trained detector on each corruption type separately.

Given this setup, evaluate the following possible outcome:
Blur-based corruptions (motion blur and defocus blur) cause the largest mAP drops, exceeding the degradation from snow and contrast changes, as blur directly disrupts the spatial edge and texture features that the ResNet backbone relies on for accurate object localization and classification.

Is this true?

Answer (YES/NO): NO